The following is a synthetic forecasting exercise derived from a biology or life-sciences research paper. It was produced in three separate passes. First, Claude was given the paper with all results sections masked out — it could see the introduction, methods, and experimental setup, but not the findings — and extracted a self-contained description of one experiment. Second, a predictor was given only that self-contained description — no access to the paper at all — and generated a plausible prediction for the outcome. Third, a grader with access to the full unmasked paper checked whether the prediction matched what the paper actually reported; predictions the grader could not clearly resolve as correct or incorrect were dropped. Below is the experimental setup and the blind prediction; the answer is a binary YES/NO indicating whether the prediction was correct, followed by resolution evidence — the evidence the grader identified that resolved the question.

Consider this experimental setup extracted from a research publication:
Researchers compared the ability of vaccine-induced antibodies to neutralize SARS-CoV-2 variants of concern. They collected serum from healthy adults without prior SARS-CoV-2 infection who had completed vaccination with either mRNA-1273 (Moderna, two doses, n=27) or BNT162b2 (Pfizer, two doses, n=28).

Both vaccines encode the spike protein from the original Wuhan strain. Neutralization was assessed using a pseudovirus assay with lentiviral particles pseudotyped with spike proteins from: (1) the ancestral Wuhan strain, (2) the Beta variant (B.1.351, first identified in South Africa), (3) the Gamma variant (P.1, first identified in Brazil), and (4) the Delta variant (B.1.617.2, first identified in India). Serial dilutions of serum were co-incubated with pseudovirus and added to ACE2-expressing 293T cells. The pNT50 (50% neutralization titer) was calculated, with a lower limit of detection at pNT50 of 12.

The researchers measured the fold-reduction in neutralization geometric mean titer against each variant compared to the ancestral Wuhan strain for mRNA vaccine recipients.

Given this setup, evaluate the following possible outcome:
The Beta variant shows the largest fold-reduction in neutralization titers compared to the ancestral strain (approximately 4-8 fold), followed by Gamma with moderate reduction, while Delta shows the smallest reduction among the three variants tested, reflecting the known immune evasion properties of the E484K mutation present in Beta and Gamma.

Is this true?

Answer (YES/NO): NO